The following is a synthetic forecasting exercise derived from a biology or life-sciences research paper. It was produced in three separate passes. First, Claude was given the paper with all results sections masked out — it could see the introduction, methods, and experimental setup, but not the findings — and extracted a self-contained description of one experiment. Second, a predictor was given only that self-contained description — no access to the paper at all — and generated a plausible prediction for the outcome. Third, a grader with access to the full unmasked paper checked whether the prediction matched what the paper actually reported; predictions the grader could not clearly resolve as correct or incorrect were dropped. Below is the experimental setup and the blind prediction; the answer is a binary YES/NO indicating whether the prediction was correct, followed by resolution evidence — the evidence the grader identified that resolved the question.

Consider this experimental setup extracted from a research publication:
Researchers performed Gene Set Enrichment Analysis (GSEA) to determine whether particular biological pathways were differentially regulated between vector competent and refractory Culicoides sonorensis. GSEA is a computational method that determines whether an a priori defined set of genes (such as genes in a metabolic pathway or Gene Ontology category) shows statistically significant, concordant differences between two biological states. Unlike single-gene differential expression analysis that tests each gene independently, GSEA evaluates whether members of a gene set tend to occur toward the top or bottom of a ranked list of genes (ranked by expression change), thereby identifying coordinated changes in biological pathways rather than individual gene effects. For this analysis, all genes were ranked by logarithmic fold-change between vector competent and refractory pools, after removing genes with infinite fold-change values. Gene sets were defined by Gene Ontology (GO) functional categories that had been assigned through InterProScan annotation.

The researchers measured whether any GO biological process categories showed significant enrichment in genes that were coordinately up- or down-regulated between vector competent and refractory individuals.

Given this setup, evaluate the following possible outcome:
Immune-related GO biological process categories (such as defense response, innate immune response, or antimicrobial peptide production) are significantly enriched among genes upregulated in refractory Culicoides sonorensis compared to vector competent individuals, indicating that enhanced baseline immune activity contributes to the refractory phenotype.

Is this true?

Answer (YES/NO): NO